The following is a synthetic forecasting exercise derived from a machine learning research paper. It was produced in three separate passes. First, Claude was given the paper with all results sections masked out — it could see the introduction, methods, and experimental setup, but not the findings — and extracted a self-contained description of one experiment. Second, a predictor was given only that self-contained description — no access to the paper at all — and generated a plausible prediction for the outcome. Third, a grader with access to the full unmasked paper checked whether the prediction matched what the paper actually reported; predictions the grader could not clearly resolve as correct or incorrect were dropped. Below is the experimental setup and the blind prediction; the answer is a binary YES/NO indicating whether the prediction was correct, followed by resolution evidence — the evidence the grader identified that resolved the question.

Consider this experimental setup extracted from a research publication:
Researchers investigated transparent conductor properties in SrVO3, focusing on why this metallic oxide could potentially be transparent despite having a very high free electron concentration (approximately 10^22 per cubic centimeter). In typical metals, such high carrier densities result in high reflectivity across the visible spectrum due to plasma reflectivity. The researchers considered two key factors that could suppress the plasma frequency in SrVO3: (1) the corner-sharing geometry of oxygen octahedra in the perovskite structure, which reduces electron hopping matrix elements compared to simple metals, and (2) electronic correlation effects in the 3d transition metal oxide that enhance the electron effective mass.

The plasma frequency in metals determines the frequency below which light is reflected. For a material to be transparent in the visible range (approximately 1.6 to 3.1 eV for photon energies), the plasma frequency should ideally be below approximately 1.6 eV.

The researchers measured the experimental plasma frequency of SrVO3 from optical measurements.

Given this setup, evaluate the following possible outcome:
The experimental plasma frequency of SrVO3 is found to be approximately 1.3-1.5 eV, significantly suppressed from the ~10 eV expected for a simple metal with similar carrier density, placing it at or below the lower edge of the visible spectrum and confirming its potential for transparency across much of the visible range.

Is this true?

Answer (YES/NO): YES